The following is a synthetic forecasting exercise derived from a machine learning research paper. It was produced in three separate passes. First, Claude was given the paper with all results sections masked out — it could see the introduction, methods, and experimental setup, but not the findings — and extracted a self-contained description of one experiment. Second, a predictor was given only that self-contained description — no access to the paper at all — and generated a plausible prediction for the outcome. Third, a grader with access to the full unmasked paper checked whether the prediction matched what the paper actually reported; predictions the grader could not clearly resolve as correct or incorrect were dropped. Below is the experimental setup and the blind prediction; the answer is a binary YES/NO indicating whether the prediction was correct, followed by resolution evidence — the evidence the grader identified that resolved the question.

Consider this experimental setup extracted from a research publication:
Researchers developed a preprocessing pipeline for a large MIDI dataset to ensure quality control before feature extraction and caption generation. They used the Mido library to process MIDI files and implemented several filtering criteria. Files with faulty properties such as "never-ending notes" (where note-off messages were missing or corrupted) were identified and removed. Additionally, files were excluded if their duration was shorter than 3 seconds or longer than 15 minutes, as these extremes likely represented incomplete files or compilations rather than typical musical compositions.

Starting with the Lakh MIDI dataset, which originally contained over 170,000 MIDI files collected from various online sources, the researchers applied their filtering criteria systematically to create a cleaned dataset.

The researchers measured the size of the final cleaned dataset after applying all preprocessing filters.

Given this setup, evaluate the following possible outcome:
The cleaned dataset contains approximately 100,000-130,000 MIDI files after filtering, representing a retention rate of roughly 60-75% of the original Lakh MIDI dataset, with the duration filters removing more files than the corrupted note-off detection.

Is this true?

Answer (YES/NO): NO